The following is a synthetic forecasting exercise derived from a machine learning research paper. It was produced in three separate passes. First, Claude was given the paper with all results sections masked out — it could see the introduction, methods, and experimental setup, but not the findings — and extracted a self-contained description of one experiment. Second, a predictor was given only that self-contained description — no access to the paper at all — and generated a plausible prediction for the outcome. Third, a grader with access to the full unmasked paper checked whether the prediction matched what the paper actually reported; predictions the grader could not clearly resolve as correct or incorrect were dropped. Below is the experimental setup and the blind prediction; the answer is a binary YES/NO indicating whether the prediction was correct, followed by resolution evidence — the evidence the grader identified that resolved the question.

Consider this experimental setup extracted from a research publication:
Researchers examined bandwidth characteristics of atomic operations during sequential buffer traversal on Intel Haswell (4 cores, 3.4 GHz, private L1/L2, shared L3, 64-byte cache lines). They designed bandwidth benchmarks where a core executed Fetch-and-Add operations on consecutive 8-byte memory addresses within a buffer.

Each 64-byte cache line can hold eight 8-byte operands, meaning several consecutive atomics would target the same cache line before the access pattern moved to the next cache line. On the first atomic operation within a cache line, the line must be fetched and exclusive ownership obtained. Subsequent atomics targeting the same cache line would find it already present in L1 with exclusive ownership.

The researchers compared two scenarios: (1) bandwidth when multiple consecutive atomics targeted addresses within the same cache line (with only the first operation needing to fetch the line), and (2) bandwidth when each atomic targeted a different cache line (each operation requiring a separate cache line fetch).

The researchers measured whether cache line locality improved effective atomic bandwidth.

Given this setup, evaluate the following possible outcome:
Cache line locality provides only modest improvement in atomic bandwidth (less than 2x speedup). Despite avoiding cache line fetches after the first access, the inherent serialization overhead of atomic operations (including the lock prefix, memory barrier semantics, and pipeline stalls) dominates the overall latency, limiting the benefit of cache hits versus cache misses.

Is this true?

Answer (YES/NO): YES